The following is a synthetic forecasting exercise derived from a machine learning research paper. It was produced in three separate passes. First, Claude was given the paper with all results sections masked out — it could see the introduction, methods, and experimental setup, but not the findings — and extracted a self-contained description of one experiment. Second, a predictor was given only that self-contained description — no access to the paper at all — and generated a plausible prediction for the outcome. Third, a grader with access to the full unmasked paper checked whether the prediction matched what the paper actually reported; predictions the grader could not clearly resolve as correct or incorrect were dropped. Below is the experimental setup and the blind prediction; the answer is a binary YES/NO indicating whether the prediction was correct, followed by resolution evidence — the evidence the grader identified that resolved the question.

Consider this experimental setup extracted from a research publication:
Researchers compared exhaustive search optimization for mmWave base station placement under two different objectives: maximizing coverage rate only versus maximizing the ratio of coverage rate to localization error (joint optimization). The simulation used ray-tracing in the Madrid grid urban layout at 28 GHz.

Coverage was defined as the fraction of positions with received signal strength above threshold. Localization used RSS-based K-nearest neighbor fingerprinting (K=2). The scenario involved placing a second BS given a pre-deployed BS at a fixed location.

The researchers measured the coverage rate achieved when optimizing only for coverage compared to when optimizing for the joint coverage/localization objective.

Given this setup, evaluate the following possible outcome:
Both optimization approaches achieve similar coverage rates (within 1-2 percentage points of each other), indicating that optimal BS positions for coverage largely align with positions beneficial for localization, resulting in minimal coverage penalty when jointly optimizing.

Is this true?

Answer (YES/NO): NO